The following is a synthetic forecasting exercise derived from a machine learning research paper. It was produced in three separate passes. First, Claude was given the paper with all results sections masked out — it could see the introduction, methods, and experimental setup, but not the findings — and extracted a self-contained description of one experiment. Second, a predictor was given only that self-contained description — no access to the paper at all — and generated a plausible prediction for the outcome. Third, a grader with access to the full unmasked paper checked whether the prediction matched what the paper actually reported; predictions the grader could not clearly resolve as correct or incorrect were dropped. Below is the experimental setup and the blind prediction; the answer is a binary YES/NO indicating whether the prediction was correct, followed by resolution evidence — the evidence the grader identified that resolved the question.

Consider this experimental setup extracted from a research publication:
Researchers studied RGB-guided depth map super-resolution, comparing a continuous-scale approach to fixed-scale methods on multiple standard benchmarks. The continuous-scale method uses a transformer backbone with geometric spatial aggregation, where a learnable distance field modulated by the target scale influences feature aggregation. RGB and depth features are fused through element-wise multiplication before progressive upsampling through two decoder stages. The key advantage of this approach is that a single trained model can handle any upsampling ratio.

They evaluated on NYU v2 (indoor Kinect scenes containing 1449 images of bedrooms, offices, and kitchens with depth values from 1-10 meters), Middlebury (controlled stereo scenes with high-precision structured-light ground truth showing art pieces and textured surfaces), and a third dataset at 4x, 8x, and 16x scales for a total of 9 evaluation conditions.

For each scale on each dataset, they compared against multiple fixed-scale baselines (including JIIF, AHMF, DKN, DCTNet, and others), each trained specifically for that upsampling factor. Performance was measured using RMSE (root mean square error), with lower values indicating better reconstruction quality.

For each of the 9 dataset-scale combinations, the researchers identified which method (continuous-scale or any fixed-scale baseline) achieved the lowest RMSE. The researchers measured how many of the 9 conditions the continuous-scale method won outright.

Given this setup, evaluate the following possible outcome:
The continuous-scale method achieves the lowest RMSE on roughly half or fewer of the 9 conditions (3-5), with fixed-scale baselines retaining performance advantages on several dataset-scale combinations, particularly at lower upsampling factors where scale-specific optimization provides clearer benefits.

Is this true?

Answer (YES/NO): NO